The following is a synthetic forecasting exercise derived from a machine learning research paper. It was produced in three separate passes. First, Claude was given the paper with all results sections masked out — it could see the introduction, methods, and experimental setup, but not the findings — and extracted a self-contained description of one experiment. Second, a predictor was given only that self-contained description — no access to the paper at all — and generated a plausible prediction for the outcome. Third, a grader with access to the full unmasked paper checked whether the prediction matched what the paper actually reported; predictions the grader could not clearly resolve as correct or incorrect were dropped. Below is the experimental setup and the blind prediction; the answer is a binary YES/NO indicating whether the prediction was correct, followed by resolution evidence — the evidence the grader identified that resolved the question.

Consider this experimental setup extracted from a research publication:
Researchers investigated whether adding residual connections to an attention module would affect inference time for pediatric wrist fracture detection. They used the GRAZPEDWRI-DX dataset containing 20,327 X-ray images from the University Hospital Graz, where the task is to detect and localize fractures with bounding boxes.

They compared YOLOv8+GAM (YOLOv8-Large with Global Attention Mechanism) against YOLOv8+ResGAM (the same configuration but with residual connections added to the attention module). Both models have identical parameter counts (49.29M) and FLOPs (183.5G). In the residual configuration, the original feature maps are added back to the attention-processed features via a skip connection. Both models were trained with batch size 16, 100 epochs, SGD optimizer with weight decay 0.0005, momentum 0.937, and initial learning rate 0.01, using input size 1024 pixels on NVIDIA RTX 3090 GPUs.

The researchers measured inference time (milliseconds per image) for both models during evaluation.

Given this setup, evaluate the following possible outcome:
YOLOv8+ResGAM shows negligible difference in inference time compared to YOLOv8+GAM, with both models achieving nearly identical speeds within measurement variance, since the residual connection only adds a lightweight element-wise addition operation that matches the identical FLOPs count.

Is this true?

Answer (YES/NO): NO